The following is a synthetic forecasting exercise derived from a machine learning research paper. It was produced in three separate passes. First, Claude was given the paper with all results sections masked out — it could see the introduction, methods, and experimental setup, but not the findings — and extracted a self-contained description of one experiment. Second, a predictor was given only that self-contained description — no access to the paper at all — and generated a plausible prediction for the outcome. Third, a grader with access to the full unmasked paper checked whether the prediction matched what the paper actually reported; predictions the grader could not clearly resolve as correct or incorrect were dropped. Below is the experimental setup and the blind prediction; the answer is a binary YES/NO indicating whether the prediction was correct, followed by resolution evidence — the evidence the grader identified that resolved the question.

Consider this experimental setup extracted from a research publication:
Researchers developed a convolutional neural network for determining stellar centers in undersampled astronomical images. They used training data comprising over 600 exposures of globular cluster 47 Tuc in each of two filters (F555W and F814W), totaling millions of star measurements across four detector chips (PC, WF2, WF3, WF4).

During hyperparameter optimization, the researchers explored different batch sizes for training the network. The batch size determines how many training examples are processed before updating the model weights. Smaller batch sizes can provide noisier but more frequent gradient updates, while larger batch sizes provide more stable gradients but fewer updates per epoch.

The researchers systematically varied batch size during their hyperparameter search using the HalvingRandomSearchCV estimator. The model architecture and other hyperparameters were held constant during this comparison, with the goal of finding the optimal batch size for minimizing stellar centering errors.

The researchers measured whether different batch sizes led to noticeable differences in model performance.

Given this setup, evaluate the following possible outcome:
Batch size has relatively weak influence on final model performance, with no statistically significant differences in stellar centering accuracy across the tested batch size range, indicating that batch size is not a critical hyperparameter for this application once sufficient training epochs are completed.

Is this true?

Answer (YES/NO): YES